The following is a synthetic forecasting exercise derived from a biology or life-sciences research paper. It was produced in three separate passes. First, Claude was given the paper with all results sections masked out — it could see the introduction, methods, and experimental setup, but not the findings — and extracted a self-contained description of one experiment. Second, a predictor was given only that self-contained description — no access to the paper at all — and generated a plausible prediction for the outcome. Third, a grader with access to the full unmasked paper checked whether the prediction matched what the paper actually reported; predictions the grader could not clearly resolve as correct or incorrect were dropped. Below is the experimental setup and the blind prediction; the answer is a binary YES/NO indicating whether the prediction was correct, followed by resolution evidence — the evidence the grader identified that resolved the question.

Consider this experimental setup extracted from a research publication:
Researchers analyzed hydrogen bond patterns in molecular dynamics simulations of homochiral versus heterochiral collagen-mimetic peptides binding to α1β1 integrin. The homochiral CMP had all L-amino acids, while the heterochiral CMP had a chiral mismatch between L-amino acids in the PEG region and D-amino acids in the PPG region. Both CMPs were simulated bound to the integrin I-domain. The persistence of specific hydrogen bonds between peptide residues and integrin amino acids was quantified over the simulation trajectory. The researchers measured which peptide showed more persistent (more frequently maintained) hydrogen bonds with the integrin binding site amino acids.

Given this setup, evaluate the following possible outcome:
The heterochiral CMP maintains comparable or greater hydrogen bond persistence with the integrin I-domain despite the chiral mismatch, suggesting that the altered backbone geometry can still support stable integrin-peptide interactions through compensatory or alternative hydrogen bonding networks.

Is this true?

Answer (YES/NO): NO